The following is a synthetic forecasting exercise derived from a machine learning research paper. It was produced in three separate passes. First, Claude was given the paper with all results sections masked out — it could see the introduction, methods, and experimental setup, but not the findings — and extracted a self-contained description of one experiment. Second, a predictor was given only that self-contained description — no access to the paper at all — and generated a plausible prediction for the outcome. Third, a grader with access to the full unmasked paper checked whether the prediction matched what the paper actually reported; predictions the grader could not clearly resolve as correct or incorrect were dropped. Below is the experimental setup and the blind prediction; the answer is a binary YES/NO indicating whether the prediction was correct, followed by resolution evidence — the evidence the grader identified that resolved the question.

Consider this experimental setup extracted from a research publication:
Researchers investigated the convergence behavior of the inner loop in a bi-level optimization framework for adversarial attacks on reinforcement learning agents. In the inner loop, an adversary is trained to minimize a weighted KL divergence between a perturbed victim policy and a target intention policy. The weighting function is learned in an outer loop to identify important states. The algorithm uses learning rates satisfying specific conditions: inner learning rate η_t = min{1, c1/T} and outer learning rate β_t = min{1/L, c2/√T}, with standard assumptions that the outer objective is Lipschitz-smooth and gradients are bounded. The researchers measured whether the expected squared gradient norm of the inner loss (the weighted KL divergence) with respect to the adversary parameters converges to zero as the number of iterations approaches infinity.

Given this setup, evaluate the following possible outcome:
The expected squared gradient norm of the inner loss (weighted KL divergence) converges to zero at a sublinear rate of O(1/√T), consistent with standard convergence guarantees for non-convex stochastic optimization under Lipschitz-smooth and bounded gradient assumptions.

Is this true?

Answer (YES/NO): NO